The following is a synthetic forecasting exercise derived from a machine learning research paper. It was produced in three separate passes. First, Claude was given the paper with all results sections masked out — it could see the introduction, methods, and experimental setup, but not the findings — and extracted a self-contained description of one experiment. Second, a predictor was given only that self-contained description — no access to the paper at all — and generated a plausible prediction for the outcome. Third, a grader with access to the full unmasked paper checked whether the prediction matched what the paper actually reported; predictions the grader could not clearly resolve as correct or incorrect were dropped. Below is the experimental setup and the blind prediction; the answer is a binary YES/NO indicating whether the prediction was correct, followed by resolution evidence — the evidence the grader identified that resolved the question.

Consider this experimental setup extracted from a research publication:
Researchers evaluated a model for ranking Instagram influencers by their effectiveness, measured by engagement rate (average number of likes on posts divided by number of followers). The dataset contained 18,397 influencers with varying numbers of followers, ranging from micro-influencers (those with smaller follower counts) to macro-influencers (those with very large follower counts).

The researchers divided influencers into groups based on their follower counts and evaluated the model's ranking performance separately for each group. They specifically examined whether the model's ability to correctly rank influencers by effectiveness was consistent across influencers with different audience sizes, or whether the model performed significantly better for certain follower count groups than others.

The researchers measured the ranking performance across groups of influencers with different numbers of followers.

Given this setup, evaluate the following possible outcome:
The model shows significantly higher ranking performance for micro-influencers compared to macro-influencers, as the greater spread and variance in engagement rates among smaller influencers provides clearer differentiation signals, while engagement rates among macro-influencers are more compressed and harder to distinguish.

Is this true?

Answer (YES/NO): NO